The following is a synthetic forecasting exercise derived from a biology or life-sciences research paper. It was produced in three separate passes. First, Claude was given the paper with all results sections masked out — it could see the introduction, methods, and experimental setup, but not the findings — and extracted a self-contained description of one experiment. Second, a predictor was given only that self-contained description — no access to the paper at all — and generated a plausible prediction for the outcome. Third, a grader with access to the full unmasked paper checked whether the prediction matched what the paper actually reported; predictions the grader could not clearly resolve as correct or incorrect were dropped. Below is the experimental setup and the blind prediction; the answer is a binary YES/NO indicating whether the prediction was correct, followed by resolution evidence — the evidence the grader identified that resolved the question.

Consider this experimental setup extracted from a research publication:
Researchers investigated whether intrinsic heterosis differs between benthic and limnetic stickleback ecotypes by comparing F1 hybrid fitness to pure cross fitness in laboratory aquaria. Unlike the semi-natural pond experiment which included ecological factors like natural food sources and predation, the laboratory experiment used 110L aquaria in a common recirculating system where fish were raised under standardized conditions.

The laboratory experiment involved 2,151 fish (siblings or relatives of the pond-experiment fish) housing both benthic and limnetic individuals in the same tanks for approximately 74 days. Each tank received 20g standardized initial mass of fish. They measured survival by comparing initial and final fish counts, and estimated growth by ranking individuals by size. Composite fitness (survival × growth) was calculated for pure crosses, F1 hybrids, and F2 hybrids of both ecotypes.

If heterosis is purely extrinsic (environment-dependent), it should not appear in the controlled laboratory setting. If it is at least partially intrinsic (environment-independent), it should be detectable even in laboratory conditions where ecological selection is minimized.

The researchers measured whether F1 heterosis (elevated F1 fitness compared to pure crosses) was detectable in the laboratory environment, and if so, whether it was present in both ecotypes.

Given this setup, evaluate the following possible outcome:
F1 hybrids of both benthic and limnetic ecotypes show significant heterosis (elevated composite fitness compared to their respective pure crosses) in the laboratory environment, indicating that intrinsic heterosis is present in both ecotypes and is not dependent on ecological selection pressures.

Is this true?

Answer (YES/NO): NO